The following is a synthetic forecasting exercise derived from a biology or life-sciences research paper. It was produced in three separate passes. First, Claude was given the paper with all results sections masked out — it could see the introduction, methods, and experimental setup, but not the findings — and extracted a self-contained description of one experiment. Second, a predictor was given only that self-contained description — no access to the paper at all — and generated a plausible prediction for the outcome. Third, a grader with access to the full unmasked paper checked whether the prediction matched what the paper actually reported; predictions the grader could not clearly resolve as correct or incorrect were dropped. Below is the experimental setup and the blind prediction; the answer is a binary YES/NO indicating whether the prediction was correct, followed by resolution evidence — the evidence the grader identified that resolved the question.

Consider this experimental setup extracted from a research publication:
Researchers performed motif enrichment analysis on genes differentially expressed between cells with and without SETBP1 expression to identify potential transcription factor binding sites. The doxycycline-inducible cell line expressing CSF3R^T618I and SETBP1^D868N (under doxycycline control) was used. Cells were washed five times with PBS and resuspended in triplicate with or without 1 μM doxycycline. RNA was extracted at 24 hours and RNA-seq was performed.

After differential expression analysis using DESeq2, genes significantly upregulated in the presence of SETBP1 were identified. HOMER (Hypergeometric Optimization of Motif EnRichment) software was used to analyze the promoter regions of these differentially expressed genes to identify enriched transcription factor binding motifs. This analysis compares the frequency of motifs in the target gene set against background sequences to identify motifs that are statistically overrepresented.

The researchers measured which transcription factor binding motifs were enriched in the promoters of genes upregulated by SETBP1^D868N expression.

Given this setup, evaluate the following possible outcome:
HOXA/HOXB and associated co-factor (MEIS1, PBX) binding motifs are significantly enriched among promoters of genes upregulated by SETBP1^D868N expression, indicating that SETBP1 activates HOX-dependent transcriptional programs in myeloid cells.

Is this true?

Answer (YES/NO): NO